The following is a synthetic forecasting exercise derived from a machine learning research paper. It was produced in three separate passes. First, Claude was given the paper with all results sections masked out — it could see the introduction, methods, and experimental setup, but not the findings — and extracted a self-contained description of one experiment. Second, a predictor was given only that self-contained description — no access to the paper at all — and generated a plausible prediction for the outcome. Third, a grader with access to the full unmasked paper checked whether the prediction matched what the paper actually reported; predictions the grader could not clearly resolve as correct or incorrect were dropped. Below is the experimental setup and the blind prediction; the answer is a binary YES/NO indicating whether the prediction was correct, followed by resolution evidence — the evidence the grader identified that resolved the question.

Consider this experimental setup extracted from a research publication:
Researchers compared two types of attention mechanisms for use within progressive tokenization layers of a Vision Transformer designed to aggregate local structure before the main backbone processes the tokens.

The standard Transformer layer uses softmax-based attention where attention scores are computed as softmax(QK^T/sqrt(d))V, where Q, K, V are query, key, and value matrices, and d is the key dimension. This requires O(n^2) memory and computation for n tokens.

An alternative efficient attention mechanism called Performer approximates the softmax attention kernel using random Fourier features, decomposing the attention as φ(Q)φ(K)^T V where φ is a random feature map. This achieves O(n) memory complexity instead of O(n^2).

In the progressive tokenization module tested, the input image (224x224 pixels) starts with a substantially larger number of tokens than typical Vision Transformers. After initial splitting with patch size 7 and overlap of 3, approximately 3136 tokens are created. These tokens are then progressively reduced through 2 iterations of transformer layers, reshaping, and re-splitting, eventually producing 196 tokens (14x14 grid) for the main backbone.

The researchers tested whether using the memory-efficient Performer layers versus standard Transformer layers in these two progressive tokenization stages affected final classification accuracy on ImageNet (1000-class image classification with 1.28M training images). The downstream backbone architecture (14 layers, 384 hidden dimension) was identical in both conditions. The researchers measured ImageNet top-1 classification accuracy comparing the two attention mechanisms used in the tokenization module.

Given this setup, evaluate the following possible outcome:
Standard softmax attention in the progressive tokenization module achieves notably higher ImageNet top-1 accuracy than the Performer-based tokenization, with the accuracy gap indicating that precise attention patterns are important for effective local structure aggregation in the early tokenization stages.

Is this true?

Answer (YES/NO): NO